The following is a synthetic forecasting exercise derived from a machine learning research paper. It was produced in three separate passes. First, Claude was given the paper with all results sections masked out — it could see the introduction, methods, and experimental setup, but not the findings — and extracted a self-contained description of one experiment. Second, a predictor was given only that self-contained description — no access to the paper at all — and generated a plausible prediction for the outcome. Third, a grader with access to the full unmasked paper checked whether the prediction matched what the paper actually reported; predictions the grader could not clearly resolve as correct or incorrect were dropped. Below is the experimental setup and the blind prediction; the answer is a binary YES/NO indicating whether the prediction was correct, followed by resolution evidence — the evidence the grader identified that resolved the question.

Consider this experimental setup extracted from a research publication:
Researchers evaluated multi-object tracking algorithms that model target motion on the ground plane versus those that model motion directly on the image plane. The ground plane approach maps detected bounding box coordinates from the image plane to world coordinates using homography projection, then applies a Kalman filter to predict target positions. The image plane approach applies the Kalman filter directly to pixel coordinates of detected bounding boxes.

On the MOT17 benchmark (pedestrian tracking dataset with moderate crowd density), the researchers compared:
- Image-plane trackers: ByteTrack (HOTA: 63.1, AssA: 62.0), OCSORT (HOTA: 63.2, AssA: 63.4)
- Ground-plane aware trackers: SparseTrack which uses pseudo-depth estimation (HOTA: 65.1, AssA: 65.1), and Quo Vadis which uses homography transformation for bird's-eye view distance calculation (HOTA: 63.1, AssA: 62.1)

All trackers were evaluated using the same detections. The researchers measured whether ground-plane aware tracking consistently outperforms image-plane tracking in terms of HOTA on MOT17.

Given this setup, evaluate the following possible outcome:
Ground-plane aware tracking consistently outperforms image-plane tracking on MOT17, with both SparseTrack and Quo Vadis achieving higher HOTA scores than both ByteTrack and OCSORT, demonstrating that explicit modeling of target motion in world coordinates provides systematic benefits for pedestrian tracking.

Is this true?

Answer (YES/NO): NO